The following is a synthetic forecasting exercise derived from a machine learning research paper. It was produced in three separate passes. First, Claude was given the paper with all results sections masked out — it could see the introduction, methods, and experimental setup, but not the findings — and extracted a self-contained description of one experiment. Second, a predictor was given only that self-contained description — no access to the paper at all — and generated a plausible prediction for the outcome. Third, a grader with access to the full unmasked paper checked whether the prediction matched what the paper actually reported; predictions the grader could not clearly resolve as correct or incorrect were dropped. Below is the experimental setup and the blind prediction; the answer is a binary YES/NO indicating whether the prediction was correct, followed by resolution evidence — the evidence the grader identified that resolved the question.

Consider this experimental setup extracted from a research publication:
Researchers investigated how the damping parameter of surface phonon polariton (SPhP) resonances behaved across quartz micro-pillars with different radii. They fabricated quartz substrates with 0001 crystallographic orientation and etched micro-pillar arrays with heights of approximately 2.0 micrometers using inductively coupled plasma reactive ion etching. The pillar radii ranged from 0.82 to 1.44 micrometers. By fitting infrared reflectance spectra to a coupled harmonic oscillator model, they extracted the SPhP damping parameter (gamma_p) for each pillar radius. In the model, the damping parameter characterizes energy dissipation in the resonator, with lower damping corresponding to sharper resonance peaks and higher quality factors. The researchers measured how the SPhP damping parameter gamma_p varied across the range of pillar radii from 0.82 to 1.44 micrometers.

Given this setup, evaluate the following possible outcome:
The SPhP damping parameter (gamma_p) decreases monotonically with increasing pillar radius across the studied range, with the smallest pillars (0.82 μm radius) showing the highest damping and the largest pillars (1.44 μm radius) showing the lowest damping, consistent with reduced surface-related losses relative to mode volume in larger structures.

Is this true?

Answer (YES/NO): NO